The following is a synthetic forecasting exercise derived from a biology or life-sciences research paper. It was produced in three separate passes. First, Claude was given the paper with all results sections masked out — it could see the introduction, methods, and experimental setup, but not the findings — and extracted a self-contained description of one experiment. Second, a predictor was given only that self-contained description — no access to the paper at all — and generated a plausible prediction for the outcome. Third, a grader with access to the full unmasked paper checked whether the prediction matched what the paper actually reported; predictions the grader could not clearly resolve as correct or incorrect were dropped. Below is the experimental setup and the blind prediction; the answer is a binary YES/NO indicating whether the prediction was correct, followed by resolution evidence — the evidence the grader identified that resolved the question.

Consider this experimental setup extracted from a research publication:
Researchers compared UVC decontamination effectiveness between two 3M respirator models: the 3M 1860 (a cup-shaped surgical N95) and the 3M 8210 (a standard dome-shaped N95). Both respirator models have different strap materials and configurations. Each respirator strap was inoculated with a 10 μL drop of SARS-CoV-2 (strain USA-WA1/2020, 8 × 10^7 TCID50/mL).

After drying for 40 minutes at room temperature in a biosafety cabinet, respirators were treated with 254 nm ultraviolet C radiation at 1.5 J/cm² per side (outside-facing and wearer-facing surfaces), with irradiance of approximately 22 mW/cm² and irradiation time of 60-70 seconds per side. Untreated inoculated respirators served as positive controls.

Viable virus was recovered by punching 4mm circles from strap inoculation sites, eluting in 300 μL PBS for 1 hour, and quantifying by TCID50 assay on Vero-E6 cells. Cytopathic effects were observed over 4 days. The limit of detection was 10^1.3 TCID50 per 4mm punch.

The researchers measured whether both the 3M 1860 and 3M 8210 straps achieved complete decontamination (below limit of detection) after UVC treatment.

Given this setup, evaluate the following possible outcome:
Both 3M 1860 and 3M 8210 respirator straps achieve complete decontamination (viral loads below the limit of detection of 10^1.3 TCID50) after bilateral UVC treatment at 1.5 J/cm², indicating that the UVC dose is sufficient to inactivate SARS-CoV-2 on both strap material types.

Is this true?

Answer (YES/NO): NO